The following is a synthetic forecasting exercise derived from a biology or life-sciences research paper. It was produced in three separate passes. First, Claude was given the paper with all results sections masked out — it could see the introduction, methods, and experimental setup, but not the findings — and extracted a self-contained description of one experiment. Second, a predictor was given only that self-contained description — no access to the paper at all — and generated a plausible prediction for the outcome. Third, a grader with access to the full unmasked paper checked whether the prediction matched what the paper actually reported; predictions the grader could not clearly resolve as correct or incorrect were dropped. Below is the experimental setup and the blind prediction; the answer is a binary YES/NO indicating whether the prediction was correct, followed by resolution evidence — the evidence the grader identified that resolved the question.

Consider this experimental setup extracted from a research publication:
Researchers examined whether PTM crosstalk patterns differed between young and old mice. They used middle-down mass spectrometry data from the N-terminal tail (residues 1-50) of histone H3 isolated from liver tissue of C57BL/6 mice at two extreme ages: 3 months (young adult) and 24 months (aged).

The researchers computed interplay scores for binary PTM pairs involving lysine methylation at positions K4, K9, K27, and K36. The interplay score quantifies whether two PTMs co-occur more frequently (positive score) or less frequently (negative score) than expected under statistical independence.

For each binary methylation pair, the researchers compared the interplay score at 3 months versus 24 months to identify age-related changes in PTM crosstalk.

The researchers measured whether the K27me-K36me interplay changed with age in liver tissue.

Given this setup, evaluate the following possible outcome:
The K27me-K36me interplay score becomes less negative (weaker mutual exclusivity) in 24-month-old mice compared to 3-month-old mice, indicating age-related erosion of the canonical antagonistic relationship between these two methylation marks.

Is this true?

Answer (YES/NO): NO